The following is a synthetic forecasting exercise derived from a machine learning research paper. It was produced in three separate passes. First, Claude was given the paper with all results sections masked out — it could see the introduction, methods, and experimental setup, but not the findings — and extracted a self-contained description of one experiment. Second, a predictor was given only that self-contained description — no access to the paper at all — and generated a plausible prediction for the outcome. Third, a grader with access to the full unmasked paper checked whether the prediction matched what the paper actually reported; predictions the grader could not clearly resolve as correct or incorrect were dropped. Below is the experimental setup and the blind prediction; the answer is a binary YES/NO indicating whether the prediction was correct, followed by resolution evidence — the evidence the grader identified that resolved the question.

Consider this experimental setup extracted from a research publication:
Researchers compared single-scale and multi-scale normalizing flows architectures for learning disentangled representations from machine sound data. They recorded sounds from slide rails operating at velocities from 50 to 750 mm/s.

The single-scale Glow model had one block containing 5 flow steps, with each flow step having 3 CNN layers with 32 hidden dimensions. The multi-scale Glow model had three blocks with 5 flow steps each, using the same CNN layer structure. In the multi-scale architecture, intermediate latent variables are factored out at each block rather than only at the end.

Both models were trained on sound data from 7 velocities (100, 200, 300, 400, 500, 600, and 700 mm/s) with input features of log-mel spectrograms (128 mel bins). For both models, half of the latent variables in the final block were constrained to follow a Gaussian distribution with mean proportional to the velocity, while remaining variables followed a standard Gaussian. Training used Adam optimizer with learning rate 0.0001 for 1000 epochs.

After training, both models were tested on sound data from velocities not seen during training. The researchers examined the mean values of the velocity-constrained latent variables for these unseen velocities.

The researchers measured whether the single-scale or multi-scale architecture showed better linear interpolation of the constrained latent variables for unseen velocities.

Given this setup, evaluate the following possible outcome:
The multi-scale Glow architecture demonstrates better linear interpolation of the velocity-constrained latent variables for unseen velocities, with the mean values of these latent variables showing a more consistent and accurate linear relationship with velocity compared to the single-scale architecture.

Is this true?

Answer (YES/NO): YES